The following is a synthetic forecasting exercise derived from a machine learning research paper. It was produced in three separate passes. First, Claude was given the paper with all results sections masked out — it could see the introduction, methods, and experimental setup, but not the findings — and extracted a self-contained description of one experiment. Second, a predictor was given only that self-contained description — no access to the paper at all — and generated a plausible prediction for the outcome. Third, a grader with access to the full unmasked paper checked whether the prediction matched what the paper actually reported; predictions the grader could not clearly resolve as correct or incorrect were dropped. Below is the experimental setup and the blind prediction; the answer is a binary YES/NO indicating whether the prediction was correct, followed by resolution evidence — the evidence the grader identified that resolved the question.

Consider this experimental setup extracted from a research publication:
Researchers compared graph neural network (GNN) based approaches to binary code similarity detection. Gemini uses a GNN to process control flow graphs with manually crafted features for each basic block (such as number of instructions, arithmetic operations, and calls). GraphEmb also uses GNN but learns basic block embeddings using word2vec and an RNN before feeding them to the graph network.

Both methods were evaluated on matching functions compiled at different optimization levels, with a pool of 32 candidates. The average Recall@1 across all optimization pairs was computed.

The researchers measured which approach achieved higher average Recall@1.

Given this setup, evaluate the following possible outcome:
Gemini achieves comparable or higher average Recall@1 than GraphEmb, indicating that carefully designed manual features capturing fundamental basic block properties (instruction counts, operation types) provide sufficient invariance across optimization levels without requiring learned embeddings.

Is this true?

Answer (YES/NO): NO